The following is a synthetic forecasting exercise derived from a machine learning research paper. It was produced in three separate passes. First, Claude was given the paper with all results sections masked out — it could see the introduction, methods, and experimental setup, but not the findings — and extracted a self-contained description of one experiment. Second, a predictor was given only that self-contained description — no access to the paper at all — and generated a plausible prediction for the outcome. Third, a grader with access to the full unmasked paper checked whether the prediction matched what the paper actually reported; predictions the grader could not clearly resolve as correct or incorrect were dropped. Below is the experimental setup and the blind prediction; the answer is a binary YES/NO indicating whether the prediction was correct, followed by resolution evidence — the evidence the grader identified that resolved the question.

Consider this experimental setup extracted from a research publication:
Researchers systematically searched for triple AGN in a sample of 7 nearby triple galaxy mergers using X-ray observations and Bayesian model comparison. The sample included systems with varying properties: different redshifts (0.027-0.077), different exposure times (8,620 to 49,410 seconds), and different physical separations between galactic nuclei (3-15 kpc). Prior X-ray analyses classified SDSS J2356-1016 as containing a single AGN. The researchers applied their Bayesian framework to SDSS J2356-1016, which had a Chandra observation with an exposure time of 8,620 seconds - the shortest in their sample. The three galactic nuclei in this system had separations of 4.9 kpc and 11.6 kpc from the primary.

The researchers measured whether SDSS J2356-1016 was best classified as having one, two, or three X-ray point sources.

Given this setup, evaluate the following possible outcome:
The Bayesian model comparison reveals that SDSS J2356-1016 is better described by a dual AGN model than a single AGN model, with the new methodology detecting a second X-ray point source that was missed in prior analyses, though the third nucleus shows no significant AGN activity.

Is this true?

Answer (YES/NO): YES